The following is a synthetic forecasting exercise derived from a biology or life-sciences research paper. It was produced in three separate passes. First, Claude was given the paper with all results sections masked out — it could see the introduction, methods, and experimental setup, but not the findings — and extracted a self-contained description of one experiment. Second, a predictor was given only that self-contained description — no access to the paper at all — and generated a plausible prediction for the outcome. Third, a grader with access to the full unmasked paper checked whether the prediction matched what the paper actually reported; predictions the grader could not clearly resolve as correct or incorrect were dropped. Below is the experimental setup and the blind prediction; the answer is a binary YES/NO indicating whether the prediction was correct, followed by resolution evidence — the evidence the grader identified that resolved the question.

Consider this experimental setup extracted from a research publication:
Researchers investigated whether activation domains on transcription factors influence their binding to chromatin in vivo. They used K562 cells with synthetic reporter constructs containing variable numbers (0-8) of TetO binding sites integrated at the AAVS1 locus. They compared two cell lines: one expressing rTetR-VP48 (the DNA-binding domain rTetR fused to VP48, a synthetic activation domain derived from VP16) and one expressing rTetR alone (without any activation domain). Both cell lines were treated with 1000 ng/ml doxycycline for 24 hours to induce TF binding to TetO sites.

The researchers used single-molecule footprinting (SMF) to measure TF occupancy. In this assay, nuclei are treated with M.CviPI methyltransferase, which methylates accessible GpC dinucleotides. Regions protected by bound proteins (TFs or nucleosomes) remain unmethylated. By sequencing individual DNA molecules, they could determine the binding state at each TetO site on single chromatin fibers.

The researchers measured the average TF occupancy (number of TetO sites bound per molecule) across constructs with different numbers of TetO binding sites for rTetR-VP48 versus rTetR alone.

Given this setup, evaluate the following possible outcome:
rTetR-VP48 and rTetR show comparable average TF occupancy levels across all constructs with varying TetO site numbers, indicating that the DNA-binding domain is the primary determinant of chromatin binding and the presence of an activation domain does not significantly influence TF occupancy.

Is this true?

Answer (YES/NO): NO